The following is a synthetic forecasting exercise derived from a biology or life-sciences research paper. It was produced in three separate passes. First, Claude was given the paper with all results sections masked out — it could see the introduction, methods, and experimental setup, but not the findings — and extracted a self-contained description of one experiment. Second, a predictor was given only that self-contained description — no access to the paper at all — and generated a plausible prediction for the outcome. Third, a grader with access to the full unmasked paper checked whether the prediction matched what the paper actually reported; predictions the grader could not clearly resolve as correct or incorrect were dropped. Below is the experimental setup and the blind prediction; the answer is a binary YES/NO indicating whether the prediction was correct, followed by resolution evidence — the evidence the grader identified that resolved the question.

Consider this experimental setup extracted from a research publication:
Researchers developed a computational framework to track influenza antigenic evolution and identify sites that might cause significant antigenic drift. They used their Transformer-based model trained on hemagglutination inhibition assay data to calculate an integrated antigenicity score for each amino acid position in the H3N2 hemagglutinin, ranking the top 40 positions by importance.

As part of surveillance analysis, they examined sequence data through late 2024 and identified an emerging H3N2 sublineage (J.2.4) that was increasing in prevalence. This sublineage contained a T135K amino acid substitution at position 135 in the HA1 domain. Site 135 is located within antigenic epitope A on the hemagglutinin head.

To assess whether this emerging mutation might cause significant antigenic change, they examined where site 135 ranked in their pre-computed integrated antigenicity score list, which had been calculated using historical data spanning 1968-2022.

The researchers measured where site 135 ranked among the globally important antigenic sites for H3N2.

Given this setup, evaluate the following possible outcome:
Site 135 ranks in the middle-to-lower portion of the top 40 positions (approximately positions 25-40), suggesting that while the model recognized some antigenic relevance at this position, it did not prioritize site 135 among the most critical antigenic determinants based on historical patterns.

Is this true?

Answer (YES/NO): NO